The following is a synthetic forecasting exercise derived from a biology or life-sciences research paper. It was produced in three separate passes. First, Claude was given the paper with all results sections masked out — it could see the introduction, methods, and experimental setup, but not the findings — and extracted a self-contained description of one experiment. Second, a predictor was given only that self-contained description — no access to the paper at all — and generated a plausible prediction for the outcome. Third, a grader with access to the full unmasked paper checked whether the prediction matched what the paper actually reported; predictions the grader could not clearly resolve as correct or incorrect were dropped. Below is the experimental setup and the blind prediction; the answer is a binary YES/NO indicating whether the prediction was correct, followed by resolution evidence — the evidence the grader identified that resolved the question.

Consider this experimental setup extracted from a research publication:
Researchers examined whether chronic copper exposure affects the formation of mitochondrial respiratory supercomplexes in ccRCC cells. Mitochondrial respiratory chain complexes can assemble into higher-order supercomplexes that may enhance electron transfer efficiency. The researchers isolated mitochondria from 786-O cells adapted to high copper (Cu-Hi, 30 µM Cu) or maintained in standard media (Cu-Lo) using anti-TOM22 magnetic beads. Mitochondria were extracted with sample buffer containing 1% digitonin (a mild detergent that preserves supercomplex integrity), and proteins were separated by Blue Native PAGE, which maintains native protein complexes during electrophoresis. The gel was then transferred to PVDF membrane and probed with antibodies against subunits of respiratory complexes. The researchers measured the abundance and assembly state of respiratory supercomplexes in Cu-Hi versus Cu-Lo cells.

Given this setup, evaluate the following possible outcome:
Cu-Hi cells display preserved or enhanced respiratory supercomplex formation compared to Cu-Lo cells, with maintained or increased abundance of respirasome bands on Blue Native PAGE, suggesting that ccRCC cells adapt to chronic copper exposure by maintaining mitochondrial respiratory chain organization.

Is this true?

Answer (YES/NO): YES